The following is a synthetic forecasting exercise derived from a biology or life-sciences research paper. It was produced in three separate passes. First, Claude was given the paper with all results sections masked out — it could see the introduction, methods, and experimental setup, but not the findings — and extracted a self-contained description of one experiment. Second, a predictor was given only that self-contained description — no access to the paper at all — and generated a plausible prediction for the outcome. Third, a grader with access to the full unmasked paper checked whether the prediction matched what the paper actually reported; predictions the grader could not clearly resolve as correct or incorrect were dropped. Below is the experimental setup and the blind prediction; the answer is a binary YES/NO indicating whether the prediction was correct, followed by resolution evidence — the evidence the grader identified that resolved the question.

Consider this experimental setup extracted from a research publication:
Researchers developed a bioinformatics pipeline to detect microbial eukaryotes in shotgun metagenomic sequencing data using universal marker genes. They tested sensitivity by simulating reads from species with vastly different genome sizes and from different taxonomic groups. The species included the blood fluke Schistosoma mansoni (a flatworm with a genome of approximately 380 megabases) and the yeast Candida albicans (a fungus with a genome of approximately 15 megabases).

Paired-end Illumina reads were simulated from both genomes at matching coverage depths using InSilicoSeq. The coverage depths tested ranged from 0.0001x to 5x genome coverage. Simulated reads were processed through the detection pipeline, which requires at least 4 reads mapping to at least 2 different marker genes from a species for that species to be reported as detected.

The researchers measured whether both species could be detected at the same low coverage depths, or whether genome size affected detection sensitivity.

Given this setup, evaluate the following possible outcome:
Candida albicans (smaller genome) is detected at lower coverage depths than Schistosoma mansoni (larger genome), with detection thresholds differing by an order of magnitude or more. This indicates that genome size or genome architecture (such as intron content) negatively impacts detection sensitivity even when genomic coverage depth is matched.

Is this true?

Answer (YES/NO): NO